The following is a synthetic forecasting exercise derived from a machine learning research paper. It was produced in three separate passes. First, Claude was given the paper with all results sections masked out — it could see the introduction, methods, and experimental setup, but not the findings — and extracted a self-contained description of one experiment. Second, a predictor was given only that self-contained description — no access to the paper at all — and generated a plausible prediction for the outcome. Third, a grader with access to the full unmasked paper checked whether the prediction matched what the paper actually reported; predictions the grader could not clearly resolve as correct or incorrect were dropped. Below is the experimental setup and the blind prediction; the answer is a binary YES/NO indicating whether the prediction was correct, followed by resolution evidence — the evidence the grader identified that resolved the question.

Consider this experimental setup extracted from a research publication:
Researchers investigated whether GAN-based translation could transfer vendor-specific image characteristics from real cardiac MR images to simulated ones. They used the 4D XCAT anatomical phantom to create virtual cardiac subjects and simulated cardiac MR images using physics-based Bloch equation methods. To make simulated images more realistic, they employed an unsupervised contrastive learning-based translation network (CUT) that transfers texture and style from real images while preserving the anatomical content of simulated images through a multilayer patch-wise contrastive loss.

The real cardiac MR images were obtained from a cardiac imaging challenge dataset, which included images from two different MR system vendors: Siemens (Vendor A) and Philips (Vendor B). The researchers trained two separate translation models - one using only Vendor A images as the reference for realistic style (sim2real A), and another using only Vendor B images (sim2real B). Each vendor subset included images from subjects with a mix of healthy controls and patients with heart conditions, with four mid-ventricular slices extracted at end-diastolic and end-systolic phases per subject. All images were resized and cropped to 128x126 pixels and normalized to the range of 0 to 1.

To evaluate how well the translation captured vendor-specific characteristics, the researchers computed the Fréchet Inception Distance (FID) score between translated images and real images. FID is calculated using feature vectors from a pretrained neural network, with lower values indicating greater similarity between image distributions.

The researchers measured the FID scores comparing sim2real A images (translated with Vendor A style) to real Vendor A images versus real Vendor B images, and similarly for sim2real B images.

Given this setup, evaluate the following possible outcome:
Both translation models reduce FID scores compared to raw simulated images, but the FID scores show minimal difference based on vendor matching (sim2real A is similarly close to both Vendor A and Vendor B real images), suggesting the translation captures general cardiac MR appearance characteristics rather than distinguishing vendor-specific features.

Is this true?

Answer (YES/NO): NO